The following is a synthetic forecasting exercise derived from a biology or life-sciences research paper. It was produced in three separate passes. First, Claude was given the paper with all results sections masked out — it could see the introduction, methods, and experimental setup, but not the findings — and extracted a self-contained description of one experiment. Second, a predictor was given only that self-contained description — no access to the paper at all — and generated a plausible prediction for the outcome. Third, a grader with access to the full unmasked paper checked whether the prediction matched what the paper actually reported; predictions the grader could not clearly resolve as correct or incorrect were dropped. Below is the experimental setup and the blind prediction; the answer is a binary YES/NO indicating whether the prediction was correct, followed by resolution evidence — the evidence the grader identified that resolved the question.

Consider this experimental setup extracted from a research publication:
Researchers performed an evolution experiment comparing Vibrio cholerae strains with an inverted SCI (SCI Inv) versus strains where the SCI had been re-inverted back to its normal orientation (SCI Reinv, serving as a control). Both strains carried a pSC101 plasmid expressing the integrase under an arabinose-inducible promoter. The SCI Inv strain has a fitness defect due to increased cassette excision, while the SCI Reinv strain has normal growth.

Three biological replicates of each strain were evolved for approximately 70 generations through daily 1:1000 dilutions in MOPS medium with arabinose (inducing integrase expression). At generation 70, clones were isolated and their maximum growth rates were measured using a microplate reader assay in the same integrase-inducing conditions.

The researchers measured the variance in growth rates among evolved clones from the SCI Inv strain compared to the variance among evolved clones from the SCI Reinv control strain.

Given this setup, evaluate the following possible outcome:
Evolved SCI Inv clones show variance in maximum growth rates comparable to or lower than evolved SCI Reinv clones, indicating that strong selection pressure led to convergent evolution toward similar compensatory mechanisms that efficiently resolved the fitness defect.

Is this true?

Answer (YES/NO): YES